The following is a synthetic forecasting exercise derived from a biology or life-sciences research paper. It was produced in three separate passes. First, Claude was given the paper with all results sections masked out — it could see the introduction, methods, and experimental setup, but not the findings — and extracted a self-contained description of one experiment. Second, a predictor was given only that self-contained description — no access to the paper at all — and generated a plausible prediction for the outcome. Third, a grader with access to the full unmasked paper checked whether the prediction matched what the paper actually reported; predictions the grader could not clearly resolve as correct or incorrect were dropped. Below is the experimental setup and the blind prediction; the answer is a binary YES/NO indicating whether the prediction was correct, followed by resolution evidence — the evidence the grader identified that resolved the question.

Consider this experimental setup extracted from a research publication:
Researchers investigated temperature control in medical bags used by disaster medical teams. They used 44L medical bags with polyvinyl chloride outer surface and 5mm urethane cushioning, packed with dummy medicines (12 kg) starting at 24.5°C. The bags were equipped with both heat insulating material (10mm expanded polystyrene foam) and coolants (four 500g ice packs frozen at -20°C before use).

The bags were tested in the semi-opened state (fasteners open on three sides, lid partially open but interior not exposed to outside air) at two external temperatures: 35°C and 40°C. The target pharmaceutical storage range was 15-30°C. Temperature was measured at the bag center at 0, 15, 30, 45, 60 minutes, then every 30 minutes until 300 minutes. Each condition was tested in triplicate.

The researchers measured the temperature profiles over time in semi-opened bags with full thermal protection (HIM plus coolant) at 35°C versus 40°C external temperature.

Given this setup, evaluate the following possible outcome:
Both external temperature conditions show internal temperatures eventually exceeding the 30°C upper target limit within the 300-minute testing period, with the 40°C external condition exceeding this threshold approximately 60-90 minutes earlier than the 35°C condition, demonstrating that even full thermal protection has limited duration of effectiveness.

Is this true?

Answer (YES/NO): NO